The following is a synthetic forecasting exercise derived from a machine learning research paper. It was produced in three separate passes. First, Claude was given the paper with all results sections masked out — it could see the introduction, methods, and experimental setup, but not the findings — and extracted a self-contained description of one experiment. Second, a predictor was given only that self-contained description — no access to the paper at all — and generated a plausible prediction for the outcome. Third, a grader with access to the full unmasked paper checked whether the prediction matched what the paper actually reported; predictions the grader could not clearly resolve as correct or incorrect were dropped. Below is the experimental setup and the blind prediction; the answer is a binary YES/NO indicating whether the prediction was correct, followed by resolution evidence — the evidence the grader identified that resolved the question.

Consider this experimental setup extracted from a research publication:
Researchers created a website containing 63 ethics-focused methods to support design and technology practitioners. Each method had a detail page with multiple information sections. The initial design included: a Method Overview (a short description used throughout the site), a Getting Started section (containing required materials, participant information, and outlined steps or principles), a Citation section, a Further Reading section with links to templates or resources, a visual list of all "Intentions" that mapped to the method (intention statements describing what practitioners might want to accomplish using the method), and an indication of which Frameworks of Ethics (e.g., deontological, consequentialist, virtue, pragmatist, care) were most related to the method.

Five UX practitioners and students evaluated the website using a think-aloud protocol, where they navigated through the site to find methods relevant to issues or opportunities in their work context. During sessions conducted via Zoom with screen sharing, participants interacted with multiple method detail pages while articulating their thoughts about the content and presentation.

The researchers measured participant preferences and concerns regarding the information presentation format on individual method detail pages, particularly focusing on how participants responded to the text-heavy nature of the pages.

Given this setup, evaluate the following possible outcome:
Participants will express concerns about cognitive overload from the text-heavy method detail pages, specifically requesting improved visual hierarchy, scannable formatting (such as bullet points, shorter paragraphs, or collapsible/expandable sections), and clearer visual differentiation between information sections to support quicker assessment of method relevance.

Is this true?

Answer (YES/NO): NO